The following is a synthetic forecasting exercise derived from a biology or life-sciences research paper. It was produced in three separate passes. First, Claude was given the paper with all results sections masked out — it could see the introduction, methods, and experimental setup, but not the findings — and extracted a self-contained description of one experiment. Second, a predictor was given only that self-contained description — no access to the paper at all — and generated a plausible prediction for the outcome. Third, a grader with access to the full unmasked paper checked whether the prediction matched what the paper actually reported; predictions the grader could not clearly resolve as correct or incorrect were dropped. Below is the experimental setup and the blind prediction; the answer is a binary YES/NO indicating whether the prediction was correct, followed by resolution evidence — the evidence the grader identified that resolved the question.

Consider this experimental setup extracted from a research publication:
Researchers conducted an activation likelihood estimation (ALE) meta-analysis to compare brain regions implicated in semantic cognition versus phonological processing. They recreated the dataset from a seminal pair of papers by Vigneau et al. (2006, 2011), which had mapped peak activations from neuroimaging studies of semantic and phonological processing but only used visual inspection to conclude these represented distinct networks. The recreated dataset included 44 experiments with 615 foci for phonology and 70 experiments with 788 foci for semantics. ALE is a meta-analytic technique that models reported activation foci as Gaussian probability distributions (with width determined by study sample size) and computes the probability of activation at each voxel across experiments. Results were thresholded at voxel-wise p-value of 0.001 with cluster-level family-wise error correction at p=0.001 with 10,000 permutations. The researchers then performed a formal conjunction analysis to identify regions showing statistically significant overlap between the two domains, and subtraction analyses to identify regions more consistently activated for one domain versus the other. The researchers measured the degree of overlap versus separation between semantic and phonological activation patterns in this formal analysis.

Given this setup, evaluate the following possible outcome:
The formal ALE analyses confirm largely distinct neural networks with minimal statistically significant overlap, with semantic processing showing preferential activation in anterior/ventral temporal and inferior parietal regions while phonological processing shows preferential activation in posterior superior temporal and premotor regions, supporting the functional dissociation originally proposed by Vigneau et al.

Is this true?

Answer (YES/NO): NO